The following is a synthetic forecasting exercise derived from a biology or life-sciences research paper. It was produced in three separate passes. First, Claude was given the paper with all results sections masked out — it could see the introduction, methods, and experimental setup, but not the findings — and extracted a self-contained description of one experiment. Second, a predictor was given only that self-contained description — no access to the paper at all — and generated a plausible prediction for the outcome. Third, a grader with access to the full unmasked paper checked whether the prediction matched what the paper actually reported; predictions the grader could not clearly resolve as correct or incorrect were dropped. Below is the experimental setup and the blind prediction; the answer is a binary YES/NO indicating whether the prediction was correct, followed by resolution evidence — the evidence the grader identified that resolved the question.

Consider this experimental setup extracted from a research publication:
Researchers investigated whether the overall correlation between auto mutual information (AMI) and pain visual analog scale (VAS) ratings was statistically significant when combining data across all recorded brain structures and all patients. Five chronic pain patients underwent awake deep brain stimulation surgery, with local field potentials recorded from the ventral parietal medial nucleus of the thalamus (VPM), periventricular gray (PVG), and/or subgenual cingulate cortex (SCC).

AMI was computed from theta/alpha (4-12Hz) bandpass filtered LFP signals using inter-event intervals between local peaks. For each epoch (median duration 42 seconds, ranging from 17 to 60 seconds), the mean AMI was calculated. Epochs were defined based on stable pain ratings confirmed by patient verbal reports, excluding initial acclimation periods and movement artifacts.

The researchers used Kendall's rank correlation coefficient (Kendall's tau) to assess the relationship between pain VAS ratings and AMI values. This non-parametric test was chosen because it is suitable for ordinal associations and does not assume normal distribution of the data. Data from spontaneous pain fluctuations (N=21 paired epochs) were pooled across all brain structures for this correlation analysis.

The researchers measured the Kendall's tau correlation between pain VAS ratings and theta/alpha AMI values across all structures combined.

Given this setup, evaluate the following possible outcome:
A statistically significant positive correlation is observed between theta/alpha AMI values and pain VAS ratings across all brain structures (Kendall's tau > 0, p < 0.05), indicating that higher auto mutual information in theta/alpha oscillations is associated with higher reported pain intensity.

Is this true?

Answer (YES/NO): YES